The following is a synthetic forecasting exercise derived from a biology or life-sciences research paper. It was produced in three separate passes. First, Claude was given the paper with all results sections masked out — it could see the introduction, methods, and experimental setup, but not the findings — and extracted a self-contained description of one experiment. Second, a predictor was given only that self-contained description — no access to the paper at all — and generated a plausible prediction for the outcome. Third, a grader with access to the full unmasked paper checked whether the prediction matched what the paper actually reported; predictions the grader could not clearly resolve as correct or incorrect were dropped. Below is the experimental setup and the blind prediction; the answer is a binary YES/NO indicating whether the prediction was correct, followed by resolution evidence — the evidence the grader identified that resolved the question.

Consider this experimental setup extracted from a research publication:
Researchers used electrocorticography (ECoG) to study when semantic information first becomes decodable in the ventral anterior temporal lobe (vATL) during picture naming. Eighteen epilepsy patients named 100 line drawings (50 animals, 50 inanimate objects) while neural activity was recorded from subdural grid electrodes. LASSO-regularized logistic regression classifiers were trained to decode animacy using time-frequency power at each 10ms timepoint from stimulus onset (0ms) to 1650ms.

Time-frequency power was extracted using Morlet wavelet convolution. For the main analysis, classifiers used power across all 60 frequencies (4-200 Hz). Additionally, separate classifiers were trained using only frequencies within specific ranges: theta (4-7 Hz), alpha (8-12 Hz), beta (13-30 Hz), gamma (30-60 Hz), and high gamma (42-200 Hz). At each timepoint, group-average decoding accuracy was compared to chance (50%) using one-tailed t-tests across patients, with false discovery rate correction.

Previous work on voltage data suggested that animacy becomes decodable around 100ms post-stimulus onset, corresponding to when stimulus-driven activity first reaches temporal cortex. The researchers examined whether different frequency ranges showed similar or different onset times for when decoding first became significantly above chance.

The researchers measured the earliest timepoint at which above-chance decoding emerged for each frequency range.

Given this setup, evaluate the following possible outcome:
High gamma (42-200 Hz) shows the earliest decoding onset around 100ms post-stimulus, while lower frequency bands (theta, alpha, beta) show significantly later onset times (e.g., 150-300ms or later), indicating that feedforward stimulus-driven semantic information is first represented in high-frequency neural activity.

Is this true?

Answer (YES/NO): NO